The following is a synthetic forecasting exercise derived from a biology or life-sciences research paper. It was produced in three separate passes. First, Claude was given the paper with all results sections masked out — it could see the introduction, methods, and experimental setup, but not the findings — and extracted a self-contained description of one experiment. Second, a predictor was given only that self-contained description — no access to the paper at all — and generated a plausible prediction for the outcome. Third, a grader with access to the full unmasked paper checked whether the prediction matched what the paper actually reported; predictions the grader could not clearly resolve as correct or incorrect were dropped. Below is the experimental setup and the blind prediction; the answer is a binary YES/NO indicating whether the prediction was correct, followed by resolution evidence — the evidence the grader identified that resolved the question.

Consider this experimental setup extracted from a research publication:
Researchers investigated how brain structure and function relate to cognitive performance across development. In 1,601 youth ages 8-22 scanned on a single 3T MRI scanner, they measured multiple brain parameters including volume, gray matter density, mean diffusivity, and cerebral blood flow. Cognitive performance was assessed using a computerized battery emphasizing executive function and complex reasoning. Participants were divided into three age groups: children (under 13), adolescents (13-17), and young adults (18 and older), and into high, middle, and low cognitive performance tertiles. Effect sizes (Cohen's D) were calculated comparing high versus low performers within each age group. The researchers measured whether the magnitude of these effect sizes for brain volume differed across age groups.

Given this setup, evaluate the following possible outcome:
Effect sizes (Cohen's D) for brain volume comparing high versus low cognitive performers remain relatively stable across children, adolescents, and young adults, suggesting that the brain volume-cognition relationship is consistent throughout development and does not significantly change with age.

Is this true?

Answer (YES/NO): NO